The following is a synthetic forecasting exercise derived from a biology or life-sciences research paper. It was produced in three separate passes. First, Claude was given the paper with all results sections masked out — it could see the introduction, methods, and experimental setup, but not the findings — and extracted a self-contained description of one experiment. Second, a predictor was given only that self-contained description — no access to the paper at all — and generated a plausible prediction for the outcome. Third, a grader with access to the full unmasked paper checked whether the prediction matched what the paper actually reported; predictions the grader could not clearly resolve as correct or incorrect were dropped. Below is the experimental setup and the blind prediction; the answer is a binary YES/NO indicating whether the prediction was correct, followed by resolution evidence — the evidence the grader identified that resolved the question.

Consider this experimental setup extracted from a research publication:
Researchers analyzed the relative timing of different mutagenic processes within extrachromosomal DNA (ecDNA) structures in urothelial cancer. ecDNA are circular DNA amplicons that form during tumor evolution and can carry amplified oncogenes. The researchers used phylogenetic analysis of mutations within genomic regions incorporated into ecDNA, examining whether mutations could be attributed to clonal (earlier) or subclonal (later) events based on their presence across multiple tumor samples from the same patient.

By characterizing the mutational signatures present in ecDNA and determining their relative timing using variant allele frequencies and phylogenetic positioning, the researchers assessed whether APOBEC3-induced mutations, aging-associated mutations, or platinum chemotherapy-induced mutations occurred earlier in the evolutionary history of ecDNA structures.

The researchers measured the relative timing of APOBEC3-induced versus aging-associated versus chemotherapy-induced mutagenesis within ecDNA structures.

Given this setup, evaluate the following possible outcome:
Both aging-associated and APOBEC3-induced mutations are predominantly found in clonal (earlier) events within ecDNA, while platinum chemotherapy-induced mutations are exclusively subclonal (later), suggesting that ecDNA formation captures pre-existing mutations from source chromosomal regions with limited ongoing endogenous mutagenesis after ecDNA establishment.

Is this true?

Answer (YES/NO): NO